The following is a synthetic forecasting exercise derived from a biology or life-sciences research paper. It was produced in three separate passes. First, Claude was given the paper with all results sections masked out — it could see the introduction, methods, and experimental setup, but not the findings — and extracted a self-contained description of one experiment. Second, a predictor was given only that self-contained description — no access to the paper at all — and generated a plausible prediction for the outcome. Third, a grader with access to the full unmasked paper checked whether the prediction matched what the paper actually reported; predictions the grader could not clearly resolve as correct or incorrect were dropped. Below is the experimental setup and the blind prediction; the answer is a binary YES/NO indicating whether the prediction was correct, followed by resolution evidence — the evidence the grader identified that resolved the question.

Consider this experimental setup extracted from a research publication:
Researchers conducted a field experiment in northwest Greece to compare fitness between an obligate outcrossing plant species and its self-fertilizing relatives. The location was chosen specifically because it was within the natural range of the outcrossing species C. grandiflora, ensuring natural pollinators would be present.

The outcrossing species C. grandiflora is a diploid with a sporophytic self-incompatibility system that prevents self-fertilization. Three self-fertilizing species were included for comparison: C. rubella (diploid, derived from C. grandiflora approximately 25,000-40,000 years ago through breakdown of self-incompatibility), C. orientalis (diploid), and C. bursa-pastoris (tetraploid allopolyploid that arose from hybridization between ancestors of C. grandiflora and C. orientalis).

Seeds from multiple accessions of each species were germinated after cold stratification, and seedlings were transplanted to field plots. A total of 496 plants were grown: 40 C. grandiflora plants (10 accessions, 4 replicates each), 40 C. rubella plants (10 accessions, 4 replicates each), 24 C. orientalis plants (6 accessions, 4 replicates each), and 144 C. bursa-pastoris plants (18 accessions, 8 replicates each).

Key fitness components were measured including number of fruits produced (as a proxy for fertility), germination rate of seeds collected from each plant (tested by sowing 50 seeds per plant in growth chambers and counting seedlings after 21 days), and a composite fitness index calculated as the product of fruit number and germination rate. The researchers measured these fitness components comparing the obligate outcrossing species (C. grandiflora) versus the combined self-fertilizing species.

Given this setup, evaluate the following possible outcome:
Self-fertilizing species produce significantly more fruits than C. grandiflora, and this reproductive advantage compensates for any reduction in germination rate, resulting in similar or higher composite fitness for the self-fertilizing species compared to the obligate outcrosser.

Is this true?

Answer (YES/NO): NO